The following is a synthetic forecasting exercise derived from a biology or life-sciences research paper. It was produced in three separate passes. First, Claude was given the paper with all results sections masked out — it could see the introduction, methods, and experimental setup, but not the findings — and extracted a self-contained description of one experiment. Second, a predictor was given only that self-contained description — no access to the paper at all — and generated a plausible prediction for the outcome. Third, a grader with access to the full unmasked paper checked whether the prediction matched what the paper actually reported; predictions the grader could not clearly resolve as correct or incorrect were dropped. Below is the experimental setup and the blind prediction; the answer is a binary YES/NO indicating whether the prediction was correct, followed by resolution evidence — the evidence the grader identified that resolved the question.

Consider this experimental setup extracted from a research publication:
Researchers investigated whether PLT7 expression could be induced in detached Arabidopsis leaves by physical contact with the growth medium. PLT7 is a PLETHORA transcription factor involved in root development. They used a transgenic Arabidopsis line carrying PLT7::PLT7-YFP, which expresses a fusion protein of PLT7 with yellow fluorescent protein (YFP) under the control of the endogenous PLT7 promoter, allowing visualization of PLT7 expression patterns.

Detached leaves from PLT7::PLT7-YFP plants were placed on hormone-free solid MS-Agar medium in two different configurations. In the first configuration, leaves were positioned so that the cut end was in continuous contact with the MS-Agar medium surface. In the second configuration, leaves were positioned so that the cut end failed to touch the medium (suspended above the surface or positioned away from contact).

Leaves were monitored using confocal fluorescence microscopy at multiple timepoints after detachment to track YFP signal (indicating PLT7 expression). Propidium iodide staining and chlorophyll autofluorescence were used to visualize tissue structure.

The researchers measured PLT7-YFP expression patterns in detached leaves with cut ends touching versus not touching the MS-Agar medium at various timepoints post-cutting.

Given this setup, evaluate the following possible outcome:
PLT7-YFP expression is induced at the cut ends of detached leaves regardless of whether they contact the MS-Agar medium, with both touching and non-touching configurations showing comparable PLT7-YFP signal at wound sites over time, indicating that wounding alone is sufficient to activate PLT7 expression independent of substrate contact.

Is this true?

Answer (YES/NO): NO